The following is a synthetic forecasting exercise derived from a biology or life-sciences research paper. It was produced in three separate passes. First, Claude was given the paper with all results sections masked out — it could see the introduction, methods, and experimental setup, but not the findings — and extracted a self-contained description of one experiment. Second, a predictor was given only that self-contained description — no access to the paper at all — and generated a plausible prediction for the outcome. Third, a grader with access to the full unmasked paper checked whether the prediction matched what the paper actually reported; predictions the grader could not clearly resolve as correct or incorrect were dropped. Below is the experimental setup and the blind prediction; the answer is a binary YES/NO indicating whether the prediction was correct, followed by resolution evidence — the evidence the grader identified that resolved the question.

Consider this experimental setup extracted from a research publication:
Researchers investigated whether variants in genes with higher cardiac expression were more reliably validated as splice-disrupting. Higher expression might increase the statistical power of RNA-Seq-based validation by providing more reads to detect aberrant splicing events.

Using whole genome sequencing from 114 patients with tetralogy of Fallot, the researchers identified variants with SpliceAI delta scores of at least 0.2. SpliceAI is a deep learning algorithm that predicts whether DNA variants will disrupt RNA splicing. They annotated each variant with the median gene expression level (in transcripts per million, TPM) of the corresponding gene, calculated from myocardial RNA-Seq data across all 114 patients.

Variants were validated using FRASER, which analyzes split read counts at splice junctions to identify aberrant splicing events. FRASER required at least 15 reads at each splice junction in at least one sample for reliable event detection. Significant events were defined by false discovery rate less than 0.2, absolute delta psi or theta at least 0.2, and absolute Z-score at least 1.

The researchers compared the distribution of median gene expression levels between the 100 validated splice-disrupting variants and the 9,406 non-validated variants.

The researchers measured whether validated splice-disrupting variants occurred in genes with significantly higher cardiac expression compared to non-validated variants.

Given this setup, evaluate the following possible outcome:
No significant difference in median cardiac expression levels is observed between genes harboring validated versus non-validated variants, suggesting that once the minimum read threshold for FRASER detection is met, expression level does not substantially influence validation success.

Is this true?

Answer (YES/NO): NO